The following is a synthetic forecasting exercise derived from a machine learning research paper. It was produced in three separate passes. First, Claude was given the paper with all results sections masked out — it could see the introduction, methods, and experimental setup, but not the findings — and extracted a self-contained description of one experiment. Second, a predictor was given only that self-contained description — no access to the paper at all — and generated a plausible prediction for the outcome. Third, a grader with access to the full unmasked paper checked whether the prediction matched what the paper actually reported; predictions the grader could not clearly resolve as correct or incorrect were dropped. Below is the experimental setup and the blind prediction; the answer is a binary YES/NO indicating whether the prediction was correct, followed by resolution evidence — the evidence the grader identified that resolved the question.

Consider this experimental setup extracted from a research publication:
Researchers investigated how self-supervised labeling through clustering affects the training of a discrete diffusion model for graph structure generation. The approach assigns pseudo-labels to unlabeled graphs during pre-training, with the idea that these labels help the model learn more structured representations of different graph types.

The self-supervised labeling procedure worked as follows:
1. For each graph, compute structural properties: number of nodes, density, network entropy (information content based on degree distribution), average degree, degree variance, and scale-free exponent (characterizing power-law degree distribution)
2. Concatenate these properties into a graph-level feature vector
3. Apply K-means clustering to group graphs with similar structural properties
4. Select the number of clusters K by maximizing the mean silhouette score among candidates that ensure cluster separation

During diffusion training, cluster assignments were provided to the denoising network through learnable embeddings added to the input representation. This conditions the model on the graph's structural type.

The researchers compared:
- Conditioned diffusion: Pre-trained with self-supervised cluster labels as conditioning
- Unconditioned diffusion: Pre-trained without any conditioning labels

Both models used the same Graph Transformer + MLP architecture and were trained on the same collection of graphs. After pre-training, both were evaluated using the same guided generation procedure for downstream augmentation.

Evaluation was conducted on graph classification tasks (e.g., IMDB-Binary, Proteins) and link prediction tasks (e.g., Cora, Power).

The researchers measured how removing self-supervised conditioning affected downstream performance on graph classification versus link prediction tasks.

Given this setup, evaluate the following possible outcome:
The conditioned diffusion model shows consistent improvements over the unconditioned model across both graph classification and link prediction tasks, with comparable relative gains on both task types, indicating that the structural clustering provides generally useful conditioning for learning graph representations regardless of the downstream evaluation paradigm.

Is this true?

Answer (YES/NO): NO